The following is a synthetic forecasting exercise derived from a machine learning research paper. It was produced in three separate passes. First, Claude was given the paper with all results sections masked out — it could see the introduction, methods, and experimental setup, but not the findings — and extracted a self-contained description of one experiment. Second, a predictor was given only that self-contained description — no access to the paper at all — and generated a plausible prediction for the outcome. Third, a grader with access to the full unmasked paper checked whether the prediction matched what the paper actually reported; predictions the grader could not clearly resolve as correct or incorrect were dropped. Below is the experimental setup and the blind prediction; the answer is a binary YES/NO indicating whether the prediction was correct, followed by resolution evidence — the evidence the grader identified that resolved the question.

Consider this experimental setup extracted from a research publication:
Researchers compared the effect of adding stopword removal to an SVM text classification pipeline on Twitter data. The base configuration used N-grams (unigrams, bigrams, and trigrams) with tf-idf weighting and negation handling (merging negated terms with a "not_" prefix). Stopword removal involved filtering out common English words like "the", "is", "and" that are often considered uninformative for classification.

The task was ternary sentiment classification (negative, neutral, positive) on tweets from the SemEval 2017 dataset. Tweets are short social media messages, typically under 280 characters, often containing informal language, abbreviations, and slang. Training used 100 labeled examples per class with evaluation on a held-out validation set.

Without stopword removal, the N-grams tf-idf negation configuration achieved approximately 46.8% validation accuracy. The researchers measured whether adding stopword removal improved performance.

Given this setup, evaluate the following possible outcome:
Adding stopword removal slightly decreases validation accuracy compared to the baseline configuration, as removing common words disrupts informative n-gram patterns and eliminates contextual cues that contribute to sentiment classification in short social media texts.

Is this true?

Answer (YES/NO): NO